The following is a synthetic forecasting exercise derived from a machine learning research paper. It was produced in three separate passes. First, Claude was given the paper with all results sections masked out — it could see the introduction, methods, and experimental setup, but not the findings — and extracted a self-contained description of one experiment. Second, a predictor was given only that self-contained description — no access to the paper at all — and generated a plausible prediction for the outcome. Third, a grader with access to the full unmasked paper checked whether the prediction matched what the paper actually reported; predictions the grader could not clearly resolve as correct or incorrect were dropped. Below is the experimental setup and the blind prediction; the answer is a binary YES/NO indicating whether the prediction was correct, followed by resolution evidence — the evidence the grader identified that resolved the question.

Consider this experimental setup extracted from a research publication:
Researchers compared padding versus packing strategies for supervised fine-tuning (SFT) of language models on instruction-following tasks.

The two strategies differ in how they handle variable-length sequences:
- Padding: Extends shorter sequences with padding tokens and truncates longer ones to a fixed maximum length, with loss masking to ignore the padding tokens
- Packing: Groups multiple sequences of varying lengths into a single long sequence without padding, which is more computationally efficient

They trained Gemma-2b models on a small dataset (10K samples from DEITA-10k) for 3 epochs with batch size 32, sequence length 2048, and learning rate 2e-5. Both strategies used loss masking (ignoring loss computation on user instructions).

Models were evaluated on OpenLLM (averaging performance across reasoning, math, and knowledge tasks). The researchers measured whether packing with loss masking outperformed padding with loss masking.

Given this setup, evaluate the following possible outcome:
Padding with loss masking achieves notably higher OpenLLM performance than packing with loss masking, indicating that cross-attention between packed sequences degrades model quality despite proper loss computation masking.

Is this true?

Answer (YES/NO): NO